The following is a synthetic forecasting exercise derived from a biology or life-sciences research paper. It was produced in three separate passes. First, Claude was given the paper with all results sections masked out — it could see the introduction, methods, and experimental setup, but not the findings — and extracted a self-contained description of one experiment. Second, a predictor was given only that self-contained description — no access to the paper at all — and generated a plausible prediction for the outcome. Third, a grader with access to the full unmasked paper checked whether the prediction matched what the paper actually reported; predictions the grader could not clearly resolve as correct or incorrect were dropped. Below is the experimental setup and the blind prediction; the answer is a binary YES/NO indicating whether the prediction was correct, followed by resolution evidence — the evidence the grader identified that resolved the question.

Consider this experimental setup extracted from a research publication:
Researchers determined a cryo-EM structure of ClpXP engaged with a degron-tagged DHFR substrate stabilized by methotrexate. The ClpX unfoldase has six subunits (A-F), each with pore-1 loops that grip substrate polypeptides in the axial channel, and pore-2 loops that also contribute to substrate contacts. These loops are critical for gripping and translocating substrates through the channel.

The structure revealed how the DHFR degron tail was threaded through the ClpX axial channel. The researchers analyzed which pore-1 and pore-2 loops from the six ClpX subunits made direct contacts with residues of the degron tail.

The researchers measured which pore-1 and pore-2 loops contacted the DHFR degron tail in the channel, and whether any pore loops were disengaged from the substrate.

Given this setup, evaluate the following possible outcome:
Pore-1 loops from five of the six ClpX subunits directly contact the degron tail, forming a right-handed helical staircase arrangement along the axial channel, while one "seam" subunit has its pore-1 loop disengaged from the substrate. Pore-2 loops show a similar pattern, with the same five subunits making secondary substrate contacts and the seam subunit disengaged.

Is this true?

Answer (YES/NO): NO